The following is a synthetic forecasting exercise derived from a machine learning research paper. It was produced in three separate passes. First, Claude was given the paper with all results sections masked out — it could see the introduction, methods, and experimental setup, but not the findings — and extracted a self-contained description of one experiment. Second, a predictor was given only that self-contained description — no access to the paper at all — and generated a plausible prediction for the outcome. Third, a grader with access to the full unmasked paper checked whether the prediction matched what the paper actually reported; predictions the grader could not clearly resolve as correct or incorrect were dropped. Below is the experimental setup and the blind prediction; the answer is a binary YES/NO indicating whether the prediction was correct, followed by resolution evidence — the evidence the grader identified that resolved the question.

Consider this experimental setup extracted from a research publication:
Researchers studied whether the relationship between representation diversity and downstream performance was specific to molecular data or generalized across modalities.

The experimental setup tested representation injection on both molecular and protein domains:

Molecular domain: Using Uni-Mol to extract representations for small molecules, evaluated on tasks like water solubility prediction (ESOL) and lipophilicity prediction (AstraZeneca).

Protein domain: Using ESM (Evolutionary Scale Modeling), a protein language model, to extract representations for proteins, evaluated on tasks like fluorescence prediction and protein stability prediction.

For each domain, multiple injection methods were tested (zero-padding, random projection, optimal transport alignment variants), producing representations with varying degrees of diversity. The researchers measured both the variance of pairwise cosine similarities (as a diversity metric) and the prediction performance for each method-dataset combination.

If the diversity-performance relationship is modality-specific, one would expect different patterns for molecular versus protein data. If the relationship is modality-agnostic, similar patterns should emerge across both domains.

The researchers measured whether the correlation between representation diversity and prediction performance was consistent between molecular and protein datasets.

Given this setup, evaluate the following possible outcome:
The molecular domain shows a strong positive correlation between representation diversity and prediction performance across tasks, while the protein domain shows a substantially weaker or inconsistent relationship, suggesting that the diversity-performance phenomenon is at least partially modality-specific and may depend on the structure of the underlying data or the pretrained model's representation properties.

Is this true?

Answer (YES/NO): NO